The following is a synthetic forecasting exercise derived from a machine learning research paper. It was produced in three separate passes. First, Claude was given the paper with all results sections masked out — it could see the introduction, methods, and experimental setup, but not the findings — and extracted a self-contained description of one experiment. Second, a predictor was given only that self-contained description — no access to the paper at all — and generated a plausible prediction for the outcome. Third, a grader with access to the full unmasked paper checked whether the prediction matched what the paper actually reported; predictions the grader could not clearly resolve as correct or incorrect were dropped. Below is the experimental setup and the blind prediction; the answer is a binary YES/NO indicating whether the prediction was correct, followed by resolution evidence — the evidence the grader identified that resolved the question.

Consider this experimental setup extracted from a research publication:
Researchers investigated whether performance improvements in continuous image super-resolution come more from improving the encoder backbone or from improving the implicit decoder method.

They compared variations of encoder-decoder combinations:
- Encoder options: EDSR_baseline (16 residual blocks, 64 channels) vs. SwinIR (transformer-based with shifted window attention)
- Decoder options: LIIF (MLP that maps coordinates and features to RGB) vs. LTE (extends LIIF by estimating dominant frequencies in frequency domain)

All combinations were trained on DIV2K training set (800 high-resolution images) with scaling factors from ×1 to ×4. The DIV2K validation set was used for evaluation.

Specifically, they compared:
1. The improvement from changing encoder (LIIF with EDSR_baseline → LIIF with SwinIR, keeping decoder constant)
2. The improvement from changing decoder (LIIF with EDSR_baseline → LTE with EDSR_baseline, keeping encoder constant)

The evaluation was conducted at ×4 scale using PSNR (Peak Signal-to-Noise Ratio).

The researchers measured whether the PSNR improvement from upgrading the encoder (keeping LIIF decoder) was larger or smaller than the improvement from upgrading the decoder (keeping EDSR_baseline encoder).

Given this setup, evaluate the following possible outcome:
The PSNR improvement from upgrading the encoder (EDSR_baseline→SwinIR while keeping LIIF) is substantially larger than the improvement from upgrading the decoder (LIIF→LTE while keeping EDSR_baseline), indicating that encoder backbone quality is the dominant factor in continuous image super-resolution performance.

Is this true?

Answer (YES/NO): YES